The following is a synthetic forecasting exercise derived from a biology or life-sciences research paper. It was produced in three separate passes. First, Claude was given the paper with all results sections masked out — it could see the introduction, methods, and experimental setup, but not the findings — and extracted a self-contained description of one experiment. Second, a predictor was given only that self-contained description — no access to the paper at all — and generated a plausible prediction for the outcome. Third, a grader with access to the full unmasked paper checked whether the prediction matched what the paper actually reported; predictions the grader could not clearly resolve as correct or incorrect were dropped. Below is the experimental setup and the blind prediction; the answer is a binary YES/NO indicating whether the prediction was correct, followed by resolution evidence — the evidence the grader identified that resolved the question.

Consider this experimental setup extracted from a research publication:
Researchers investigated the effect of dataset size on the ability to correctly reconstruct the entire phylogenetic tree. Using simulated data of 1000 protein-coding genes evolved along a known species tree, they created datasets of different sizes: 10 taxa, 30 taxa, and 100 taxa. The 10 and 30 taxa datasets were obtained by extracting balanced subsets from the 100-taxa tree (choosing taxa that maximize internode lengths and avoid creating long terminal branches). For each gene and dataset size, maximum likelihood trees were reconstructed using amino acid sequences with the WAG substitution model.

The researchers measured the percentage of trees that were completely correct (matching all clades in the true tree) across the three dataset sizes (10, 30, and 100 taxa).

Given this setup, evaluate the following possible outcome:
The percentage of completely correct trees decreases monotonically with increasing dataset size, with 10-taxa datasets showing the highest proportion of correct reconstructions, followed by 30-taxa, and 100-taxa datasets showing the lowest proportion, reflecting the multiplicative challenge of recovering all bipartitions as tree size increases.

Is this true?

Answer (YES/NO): YES